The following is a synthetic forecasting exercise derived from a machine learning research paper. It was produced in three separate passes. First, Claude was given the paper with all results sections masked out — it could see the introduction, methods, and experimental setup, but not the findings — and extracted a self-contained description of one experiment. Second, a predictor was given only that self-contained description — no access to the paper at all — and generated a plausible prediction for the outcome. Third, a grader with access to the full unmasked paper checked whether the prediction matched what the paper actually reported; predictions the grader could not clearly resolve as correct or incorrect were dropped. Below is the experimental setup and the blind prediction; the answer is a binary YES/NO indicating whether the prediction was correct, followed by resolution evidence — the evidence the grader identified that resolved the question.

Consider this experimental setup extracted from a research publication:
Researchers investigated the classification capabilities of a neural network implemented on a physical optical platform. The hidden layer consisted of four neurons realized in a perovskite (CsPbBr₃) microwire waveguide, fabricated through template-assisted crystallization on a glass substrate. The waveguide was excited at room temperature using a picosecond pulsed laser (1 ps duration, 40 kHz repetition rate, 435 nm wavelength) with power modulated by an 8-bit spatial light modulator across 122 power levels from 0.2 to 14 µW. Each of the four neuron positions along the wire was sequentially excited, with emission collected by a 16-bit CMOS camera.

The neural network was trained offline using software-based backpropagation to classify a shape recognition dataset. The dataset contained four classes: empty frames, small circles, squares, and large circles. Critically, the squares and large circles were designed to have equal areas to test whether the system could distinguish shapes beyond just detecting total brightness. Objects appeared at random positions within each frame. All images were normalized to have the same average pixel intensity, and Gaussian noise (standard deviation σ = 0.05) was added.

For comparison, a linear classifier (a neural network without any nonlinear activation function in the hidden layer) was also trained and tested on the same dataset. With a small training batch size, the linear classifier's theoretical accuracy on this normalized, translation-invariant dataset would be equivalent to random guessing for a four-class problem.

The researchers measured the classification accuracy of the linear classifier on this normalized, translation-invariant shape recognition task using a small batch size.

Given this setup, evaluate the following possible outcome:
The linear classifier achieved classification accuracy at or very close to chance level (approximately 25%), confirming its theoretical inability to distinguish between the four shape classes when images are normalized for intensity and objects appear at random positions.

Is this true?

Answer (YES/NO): YES